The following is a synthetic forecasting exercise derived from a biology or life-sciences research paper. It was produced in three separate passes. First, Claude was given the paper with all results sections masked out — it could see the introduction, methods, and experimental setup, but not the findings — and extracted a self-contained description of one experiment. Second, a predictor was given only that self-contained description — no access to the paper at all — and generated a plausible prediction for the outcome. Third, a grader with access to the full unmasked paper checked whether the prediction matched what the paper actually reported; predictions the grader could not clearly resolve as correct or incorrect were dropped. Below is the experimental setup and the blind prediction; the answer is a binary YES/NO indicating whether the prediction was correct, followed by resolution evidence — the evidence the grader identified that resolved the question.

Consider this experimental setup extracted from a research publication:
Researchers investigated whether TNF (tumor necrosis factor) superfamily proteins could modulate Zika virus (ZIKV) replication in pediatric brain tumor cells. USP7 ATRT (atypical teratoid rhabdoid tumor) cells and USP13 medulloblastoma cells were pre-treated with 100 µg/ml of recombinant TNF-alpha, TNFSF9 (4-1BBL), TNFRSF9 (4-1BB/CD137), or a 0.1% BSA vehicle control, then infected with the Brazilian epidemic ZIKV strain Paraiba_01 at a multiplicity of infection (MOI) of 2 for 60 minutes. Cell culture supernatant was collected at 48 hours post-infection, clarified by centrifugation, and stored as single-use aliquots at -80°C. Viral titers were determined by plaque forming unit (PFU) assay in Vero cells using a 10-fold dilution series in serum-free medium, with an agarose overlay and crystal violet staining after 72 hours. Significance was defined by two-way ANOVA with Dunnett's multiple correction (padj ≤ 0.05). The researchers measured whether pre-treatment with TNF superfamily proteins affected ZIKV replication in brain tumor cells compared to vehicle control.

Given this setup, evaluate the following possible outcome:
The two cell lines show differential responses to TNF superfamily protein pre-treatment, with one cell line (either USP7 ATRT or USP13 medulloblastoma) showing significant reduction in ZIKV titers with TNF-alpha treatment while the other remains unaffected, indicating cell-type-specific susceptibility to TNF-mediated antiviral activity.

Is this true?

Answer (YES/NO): NO